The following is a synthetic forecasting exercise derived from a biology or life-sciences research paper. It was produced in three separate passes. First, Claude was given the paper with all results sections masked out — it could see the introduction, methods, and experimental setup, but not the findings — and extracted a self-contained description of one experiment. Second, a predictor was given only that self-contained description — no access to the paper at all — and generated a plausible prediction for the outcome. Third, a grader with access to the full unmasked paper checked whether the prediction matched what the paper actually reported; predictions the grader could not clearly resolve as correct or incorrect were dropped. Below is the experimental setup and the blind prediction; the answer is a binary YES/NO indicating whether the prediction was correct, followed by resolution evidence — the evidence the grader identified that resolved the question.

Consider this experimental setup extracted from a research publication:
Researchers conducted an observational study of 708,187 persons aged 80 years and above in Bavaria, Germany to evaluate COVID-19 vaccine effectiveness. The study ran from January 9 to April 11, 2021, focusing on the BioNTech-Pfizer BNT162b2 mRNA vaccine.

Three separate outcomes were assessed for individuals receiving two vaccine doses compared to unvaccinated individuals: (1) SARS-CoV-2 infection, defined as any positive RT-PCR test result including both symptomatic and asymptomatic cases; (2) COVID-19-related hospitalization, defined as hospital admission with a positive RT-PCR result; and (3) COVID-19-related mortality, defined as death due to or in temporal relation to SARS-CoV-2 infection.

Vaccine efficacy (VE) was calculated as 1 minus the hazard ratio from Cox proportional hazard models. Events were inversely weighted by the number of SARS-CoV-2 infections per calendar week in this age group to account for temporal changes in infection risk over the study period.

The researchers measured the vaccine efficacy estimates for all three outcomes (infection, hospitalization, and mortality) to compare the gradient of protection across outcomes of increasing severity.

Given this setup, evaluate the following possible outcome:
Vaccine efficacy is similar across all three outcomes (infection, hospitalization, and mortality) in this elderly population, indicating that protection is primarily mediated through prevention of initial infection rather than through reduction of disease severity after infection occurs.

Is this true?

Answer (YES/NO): NO